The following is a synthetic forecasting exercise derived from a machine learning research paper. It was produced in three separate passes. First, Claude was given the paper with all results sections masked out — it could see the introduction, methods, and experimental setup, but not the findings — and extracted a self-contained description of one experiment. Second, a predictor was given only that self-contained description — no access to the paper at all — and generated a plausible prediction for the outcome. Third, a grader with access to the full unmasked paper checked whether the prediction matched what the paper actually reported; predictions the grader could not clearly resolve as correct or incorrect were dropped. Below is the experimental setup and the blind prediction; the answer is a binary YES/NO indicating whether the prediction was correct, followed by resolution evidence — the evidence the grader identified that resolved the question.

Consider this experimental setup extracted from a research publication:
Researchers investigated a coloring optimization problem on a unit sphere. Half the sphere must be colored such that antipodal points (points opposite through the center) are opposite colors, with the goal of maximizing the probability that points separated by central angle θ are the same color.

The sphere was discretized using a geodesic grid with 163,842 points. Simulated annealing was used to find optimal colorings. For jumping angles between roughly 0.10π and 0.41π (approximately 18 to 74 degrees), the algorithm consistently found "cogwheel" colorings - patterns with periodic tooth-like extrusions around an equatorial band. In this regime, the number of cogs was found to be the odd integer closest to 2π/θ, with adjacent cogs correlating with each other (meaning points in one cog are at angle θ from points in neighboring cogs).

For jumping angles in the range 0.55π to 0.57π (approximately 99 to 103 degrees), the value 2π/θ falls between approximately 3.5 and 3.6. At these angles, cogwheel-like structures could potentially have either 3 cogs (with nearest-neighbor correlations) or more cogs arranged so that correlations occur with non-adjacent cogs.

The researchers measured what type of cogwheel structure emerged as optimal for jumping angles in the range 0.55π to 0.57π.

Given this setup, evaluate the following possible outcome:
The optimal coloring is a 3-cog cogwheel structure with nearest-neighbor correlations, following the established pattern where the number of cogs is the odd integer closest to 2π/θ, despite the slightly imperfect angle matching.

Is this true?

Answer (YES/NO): NO